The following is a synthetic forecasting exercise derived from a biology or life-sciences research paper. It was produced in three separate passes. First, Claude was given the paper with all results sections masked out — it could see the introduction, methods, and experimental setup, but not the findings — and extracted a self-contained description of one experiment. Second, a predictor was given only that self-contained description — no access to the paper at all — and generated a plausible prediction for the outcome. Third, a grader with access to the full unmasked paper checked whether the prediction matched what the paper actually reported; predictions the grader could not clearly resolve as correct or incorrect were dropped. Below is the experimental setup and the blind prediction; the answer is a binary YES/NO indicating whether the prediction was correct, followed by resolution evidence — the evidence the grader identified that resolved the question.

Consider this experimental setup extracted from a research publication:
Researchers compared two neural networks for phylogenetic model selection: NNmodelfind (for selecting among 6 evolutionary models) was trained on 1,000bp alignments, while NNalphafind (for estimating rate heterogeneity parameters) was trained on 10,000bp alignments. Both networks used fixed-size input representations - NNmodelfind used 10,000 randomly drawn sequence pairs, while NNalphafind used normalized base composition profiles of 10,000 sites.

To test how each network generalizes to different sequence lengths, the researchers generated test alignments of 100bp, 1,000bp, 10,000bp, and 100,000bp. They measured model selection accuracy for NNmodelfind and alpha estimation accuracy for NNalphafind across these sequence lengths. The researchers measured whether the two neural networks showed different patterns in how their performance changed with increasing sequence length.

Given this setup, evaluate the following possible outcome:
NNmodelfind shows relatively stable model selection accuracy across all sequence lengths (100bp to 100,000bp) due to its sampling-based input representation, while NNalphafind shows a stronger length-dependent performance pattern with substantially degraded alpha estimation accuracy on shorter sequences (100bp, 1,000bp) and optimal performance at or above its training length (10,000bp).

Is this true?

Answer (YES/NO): NO